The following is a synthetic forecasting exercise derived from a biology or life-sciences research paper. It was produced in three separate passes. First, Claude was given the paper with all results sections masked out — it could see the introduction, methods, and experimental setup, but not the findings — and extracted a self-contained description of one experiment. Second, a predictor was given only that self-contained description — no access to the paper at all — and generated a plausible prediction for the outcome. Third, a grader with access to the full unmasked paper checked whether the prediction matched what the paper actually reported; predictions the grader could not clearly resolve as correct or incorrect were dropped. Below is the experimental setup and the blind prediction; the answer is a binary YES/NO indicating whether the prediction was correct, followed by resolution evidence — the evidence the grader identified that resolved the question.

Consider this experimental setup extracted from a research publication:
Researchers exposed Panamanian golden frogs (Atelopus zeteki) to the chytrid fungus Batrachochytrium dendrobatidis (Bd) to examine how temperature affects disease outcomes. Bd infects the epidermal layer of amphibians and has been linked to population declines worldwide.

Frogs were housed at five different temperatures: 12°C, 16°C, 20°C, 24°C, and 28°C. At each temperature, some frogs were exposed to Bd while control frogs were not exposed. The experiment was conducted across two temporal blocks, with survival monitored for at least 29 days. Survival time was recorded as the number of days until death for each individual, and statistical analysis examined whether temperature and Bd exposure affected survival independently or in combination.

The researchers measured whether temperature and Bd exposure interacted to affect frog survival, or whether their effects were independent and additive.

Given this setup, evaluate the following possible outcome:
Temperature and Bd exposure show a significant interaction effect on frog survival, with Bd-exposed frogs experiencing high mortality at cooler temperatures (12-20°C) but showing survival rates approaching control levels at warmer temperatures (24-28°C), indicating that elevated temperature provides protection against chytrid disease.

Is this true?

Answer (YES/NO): NO